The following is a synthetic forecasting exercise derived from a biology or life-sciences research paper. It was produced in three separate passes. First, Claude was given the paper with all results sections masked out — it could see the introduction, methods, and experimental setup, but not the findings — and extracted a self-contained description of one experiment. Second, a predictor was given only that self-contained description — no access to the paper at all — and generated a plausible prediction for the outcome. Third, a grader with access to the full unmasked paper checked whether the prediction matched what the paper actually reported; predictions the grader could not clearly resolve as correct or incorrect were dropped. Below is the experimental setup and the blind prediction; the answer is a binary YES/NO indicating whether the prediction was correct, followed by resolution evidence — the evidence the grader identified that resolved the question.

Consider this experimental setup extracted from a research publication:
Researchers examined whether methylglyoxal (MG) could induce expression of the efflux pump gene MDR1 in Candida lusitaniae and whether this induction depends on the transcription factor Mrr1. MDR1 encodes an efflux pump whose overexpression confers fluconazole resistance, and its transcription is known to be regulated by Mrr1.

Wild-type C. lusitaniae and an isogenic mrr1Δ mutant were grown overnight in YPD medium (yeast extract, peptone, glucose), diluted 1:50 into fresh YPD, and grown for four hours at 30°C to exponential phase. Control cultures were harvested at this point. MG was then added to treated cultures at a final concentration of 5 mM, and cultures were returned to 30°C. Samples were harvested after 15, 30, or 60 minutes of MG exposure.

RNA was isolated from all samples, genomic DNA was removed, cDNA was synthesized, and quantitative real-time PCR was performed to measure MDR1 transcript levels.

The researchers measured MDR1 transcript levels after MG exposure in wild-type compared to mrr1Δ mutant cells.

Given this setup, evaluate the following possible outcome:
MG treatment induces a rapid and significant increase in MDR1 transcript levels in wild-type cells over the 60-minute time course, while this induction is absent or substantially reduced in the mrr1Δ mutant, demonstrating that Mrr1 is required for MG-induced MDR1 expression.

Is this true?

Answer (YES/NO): YES